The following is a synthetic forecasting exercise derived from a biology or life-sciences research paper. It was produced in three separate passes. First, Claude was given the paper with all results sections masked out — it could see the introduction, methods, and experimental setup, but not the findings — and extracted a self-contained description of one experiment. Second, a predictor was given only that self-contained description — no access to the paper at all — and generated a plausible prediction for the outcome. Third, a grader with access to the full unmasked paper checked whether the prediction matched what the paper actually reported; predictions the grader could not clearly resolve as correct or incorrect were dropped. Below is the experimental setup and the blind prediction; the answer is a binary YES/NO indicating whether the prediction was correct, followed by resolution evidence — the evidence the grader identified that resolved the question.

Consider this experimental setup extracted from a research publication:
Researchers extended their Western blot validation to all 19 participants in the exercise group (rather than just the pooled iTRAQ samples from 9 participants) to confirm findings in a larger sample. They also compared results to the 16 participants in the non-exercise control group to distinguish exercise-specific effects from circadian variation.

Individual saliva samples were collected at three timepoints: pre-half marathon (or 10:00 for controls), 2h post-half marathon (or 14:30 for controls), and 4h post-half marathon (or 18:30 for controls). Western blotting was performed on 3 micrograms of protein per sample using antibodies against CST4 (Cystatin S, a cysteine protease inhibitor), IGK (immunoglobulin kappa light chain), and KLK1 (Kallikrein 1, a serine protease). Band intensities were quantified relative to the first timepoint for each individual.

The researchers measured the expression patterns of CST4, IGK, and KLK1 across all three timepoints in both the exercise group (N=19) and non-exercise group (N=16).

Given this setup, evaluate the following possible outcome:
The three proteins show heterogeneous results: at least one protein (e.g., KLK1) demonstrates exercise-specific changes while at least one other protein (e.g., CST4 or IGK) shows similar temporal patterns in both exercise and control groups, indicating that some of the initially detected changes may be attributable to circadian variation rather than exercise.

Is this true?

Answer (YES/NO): NO